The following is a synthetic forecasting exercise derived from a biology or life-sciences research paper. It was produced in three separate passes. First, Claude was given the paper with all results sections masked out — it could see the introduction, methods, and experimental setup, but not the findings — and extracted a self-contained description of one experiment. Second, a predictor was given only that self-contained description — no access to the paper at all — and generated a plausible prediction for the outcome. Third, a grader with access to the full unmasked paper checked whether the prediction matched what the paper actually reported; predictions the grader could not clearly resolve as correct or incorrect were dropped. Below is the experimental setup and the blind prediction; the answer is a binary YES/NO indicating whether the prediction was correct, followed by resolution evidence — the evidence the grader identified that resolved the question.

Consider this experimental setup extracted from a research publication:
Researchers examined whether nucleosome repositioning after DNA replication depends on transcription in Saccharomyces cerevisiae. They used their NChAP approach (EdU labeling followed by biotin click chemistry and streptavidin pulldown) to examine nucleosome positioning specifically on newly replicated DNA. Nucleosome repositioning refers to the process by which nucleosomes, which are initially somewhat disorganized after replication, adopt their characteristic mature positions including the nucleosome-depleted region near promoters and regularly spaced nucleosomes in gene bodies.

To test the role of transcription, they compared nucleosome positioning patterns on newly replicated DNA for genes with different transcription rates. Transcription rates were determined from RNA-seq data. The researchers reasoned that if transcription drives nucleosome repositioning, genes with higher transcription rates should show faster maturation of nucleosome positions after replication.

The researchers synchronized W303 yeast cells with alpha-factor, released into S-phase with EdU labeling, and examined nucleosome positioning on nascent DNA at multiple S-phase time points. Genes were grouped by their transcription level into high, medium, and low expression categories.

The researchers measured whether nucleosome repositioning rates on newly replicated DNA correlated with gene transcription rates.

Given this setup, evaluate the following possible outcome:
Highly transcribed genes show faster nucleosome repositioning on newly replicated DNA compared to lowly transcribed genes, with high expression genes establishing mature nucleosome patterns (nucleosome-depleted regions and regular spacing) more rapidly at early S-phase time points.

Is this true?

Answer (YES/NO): YES